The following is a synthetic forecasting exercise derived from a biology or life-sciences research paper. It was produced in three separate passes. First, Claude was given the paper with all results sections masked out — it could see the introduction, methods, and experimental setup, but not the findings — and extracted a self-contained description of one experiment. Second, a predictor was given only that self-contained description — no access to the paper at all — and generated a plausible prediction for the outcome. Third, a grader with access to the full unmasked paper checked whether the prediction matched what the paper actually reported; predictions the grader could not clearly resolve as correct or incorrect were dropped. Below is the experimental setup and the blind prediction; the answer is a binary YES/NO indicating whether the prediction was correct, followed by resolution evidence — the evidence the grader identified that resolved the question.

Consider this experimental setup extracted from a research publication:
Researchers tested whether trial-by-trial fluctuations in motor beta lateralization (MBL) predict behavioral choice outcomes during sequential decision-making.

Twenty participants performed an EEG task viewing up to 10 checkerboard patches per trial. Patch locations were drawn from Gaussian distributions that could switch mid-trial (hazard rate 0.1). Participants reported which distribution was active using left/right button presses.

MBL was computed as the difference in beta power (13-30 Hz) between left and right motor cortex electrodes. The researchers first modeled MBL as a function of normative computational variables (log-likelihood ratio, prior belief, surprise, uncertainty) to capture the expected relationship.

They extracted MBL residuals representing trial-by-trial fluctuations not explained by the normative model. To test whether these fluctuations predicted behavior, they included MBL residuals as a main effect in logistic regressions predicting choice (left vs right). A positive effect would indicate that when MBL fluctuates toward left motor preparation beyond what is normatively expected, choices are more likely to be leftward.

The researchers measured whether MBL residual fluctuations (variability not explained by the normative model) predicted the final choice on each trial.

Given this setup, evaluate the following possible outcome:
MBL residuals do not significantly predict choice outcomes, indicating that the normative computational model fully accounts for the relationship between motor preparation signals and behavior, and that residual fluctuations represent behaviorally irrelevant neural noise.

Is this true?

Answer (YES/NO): NO